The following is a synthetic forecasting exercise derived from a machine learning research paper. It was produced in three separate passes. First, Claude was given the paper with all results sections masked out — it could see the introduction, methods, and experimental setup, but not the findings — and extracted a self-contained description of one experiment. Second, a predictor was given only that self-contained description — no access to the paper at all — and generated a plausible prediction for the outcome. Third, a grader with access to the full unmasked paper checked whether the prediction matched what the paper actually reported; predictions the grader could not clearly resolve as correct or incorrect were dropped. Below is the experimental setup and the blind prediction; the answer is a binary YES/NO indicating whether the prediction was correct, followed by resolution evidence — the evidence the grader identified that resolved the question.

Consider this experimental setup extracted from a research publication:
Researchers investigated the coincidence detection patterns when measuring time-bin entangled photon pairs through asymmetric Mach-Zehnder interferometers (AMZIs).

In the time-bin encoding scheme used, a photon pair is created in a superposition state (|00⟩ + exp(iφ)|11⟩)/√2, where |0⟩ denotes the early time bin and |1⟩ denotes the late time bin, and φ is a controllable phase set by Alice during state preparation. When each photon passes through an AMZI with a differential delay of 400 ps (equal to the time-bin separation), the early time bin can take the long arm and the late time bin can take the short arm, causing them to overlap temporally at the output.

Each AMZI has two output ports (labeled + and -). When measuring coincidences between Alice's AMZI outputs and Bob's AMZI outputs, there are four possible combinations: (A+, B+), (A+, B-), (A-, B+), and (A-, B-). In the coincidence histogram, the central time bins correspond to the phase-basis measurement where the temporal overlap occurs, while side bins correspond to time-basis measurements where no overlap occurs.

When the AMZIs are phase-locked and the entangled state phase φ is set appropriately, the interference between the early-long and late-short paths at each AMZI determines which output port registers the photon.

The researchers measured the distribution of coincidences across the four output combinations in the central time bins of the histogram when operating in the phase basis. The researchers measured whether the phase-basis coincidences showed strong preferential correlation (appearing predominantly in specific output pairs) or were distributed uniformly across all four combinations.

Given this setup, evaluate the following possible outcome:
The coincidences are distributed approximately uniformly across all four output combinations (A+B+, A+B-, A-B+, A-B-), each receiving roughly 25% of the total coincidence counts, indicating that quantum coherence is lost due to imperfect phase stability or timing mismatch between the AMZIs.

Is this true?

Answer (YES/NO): NO